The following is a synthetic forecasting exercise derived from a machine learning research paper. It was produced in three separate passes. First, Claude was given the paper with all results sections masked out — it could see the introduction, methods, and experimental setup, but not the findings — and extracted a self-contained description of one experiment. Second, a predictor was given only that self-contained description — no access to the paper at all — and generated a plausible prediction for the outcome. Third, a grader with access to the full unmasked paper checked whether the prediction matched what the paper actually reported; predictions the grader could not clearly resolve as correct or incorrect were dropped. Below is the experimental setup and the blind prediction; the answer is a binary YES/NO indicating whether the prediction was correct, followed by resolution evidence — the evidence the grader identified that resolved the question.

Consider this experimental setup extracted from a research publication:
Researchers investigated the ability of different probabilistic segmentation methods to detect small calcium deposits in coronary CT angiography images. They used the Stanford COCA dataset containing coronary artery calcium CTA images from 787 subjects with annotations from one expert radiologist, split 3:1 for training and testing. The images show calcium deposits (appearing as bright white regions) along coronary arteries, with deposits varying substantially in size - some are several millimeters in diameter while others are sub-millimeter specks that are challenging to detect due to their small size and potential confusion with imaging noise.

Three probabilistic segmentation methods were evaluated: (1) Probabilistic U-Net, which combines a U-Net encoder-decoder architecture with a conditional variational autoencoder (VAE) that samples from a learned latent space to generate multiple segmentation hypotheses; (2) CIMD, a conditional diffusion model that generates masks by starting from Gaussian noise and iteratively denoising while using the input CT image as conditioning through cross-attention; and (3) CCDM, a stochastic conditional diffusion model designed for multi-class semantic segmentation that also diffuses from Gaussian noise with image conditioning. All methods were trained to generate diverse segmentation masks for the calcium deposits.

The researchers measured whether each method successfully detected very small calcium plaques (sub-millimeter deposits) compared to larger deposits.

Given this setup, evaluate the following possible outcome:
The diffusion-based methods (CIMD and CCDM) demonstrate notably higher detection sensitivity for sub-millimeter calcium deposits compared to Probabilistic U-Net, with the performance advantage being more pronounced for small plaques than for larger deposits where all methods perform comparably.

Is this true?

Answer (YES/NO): NO